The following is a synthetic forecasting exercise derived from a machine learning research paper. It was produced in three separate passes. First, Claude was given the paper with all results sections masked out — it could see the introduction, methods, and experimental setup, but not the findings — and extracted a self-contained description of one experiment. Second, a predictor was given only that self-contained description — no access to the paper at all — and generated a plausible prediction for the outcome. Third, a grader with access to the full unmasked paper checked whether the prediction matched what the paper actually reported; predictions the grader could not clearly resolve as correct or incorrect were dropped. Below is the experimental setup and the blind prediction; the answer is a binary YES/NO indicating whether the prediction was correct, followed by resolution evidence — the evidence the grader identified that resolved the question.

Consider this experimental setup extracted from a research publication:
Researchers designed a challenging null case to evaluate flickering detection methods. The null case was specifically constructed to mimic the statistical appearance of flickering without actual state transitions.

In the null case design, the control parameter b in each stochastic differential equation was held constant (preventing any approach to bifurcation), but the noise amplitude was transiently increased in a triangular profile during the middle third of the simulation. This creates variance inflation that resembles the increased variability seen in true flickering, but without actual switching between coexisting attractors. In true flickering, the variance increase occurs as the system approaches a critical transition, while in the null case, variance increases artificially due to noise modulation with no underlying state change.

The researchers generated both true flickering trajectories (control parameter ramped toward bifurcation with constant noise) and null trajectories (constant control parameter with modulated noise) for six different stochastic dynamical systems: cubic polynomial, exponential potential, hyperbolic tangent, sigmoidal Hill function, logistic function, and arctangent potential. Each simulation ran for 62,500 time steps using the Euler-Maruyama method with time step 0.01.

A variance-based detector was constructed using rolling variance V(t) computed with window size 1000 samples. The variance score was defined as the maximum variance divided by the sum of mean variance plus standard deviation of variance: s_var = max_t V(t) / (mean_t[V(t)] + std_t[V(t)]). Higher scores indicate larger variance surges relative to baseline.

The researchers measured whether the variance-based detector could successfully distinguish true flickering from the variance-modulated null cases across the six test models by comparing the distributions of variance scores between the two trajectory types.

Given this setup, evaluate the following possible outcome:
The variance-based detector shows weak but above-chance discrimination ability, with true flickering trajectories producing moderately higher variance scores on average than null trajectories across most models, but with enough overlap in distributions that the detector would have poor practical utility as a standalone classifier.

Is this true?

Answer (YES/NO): NO